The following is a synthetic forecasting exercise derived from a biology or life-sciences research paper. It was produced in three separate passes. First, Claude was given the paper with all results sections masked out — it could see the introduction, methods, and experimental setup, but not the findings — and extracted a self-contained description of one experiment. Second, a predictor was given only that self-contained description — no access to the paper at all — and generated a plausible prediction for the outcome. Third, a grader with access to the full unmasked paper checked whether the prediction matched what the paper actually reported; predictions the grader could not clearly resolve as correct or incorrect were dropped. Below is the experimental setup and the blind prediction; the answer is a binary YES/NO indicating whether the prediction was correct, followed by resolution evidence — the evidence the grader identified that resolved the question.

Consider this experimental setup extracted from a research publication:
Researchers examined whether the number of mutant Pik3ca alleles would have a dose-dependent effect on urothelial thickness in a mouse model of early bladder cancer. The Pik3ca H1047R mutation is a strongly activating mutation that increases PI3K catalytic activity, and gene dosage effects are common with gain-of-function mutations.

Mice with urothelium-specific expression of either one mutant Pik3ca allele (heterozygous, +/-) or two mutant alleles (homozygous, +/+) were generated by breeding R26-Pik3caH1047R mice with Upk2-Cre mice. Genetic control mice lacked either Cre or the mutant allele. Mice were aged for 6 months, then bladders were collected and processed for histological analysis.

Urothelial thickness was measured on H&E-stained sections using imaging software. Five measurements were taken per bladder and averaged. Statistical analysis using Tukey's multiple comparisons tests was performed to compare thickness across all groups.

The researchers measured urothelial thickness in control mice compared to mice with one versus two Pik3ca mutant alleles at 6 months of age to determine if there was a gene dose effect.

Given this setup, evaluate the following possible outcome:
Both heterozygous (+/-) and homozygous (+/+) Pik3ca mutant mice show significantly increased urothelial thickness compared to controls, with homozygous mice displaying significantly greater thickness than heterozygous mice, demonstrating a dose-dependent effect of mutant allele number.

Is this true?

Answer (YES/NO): NO